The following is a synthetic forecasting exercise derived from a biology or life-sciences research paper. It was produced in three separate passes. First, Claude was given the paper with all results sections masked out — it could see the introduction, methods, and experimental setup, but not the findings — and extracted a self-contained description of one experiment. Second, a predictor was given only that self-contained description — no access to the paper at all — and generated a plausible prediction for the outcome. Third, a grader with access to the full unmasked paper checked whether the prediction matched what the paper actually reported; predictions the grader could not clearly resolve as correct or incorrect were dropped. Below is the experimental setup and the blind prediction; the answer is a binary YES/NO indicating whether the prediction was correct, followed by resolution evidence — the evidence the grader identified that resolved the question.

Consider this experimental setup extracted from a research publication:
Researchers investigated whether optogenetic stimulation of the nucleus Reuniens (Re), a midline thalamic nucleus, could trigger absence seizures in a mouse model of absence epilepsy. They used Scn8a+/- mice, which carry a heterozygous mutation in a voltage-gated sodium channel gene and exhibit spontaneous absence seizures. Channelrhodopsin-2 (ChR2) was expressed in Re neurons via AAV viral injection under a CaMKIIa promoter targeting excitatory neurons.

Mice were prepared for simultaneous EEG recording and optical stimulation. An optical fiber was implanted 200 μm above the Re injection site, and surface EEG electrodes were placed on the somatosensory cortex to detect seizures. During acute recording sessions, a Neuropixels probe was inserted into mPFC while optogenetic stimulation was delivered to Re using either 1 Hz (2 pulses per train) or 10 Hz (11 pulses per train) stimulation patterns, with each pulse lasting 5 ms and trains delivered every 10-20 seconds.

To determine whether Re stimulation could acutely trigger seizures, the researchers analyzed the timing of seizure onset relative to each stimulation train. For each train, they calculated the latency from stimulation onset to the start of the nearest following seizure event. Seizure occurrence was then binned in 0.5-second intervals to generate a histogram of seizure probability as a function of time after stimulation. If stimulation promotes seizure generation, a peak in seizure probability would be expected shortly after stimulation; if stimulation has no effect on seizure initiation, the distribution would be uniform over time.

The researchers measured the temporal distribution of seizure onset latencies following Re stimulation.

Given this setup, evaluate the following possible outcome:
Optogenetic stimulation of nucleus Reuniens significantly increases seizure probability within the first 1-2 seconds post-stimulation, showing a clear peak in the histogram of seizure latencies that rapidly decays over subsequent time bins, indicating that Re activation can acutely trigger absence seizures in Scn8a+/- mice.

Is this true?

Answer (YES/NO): NO